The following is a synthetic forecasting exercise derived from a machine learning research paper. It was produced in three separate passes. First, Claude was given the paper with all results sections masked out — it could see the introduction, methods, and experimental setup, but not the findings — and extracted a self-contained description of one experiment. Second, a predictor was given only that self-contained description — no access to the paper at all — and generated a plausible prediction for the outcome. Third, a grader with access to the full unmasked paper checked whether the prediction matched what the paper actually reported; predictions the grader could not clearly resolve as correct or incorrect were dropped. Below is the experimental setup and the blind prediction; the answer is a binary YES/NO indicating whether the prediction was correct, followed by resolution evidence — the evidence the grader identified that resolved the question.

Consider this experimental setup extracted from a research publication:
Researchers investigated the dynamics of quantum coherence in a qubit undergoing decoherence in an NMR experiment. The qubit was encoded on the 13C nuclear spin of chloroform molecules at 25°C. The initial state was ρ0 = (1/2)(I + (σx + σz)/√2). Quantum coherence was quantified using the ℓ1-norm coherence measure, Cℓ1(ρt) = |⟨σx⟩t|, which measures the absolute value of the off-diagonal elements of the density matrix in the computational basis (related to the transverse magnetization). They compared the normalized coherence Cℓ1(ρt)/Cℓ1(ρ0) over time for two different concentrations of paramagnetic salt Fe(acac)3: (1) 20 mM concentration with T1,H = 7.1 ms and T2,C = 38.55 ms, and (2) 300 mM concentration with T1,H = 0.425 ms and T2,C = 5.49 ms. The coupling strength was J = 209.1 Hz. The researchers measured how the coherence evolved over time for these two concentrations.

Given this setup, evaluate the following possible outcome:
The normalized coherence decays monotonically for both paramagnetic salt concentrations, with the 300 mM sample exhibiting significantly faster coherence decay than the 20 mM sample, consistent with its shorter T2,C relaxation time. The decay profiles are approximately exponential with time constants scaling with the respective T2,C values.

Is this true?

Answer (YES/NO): NO